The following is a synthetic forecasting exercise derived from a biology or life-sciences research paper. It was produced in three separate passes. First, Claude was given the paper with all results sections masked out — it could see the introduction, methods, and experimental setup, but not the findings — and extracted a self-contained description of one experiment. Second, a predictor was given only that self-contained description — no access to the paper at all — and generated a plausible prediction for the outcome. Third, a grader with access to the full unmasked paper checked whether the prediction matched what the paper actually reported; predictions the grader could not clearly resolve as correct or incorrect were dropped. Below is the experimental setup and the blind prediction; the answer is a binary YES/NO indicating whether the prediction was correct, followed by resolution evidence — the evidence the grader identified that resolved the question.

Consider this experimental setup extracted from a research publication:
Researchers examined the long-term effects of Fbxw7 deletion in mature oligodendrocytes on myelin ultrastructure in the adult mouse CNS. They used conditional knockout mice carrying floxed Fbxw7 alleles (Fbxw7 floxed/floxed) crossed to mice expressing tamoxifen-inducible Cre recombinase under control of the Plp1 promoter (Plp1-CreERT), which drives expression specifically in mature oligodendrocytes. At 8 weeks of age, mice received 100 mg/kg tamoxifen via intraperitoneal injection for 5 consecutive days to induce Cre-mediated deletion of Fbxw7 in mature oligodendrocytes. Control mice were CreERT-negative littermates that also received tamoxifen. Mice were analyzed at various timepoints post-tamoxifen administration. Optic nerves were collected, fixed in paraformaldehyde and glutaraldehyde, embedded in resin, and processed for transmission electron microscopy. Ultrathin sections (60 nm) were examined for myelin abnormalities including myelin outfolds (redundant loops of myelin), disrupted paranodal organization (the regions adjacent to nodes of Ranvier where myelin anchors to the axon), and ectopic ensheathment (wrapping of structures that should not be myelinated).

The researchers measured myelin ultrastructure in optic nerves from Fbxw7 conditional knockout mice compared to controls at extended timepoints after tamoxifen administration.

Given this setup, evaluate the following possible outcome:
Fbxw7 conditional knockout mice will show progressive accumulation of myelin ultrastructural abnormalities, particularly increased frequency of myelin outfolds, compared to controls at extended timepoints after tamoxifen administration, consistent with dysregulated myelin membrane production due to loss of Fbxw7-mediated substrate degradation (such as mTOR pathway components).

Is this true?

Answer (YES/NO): NO